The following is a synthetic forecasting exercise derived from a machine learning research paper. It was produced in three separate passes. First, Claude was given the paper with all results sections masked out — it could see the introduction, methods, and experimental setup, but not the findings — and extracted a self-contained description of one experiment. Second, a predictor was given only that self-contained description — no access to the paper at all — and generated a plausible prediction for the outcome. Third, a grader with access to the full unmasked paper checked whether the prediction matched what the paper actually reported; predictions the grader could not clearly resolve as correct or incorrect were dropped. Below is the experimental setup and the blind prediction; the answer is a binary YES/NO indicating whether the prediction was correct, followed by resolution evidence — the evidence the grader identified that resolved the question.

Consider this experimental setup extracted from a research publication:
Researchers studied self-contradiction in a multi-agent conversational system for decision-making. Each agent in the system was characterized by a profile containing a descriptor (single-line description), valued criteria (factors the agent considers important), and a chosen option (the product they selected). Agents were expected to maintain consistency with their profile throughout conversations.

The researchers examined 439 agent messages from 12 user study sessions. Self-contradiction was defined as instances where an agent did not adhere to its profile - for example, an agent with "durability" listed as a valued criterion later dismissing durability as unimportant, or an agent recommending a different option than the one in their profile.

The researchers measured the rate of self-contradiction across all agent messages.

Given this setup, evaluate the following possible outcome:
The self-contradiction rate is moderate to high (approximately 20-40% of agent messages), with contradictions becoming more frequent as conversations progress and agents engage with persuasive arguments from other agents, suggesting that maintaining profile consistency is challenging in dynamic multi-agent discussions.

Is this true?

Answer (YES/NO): NO